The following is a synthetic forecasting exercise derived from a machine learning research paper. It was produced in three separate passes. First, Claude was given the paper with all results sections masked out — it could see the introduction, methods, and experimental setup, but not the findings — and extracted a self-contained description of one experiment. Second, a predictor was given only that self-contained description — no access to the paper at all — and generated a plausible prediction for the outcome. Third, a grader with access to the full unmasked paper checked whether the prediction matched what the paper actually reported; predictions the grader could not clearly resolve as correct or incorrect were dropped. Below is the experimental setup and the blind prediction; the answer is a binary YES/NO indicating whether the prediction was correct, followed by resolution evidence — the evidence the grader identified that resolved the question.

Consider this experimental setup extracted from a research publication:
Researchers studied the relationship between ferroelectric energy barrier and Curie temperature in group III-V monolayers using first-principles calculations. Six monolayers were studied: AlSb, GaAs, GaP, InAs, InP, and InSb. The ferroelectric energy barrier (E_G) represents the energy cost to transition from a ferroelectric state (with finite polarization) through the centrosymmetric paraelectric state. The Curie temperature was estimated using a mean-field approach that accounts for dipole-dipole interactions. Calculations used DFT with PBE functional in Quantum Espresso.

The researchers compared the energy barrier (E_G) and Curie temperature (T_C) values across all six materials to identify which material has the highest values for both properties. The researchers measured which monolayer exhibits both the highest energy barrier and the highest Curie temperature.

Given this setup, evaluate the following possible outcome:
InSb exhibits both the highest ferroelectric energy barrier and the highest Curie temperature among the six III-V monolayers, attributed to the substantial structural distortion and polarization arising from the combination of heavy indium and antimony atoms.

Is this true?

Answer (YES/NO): YES